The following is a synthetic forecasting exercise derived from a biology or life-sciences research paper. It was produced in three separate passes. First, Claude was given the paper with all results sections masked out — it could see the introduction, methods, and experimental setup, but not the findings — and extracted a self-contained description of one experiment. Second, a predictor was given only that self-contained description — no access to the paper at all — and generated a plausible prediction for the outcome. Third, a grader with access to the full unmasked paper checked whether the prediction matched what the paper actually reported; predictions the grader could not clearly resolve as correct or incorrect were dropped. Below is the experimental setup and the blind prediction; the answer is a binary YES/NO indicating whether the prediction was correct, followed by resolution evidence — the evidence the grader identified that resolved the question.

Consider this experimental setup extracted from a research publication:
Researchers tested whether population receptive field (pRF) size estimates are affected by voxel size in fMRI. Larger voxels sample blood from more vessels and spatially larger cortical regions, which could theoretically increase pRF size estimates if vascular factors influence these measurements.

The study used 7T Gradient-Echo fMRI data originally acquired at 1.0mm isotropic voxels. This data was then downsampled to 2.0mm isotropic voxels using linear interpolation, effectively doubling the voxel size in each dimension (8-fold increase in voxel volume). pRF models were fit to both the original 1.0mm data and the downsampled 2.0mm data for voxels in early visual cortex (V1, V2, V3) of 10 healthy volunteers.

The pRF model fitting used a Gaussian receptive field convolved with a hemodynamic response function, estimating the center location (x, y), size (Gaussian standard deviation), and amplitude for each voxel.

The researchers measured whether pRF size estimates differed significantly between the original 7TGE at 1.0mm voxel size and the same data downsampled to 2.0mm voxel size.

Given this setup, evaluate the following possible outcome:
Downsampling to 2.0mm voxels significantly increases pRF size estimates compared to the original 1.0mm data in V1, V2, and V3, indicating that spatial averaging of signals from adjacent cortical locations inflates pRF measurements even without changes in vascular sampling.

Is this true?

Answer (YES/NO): NO